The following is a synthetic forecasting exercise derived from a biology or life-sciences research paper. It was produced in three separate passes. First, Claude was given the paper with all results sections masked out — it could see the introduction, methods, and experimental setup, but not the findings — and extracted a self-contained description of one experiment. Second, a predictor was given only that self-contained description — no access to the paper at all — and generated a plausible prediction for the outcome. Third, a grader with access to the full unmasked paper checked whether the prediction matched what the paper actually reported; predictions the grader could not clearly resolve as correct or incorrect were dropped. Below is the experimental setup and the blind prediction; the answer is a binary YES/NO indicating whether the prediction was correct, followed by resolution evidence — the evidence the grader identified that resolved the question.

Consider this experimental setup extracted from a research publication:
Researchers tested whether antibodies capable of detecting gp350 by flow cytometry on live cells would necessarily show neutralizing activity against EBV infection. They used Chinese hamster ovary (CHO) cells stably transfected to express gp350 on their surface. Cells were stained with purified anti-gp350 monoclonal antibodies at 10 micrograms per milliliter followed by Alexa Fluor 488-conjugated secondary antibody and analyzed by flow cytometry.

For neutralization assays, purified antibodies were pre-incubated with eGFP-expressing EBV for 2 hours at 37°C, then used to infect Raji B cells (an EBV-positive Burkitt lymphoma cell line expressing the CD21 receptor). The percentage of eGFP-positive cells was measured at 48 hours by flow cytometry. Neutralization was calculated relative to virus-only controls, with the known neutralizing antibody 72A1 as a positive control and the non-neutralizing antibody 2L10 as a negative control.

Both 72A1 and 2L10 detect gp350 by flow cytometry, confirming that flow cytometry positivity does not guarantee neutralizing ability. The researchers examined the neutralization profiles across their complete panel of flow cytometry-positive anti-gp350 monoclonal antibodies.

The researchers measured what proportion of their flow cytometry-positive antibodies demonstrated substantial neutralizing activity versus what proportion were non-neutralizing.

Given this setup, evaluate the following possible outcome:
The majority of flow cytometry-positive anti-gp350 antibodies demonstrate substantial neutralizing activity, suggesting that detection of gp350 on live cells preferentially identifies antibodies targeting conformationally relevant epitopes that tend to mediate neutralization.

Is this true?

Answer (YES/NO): NO